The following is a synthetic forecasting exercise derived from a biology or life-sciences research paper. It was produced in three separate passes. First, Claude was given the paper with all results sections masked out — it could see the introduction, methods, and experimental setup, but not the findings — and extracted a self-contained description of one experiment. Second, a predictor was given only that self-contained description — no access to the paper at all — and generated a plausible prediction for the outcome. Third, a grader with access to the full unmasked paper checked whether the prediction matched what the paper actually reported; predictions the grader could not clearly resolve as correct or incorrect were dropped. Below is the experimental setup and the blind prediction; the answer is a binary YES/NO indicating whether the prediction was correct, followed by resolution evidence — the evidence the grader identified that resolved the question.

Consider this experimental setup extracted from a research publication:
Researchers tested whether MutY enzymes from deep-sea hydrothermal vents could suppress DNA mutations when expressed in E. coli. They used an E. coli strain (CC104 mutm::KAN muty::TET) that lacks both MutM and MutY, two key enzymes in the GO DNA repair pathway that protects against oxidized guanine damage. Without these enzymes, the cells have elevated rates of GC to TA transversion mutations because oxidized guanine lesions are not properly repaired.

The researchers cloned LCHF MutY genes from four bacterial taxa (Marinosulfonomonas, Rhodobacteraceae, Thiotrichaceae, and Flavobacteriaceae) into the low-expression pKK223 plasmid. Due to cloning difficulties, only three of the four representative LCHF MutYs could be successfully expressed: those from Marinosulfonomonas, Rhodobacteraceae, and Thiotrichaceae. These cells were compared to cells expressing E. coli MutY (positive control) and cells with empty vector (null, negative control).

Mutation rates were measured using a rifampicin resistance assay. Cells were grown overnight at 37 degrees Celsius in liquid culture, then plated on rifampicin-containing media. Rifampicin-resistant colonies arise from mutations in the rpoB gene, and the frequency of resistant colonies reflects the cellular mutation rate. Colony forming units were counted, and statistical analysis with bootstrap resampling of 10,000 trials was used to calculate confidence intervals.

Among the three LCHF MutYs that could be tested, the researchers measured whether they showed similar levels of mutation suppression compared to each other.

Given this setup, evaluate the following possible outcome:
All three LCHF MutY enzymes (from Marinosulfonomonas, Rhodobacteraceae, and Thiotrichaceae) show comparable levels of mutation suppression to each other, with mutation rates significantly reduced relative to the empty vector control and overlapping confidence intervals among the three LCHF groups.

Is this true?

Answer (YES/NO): NO